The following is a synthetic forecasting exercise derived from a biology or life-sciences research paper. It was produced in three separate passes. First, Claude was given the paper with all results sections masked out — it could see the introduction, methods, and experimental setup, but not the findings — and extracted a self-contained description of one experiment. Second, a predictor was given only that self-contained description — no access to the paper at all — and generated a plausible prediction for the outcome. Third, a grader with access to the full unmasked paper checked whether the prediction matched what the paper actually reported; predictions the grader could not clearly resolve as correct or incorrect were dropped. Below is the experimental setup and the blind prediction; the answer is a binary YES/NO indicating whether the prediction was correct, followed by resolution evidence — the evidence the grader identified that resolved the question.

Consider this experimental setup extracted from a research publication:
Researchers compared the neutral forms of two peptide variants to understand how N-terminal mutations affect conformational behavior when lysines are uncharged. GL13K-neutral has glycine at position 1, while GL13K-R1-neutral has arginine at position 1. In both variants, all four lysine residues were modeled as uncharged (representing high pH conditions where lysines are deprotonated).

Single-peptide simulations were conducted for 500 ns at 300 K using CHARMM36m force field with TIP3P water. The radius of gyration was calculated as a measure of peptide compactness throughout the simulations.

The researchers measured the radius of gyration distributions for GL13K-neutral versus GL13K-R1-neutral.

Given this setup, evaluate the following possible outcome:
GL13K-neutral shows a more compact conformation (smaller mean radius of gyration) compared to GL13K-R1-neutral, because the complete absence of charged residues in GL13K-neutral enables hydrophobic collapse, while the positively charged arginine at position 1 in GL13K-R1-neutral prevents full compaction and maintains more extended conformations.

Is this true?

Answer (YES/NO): NO